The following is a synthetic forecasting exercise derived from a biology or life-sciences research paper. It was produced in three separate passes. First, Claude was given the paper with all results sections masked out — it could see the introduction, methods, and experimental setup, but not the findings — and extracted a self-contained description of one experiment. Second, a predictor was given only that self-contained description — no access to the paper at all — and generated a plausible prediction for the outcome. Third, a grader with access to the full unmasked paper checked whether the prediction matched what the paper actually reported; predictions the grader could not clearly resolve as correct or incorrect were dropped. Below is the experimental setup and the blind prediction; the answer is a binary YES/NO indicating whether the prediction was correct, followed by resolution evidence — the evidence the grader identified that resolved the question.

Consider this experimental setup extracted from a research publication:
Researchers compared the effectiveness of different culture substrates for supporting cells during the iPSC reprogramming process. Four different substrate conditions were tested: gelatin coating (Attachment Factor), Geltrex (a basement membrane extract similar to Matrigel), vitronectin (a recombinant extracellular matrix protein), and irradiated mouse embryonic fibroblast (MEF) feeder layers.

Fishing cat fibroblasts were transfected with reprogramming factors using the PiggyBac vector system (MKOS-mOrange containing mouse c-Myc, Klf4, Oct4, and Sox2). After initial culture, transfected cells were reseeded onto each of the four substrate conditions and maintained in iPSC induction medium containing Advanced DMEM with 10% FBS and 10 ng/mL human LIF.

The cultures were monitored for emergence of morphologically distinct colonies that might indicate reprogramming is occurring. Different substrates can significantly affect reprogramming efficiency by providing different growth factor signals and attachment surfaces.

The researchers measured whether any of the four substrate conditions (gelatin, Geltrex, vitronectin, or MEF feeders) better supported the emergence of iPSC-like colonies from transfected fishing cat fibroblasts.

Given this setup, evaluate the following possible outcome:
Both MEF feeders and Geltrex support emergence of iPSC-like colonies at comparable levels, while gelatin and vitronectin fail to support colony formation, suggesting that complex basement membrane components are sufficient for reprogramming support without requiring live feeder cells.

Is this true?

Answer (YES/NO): NO